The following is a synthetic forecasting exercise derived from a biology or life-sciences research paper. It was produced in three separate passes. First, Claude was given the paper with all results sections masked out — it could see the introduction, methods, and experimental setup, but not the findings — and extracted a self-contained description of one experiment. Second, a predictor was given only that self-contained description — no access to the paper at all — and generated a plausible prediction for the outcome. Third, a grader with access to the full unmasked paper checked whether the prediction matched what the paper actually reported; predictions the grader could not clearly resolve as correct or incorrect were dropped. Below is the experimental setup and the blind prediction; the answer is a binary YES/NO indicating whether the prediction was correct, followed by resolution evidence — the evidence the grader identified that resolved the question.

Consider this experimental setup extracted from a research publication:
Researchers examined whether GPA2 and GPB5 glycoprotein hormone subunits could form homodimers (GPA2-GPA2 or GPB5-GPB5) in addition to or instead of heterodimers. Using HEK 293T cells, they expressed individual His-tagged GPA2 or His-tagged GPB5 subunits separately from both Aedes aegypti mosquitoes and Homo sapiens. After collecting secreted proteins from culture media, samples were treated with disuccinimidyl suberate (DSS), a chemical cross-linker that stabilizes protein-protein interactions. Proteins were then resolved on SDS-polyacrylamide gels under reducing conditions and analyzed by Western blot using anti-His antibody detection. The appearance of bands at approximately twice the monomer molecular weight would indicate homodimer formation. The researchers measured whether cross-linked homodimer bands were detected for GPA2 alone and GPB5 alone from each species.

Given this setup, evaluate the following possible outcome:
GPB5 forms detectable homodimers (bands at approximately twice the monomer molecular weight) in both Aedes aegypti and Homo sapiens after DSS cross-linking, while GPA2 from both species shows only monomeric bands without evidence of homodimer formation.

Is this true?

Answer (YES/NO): NO